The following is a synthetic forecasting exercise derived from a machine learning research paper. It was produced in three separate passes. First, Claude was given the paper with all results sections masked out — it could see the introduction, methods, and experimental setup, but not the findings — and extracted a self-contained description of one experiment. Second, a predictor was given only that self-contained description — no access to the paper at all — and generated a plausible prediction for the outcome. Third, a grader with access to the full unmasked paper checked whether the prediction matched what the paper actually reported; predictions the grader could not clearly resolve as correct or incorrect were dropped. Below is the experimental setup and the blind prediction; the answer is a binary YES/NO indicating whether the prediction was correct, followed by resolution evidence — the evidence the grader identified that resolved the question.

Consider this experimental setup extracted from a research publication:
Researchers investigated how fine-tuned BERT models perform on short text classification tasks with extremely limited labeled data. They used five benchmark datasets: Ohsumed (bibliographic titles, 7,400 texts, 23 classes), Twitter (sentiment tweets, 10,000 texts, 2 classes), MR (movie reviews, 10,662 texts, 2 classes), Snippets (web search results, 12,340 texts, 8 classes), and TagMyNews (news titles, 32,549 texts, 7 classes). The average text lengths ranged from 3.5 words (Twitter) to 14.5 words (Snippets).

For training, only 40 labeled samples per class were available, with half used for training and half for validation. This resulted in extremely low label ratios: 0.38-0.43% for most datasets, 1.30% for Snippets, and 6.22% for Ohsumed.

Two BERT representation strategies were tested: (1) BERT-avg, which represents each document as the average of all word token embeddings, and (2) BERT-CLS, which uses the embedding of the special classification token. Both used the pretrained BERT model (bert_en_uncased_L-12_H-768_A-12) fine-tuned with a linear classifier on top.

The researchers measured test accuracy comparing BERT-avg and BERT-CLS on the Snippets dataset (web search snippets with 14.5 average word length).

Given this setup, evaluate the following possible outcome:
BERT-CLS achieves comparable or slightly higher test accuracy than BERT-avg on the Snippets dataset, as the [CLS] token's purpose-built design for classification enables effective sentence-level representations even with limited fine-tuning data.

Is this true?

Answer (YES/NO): YES